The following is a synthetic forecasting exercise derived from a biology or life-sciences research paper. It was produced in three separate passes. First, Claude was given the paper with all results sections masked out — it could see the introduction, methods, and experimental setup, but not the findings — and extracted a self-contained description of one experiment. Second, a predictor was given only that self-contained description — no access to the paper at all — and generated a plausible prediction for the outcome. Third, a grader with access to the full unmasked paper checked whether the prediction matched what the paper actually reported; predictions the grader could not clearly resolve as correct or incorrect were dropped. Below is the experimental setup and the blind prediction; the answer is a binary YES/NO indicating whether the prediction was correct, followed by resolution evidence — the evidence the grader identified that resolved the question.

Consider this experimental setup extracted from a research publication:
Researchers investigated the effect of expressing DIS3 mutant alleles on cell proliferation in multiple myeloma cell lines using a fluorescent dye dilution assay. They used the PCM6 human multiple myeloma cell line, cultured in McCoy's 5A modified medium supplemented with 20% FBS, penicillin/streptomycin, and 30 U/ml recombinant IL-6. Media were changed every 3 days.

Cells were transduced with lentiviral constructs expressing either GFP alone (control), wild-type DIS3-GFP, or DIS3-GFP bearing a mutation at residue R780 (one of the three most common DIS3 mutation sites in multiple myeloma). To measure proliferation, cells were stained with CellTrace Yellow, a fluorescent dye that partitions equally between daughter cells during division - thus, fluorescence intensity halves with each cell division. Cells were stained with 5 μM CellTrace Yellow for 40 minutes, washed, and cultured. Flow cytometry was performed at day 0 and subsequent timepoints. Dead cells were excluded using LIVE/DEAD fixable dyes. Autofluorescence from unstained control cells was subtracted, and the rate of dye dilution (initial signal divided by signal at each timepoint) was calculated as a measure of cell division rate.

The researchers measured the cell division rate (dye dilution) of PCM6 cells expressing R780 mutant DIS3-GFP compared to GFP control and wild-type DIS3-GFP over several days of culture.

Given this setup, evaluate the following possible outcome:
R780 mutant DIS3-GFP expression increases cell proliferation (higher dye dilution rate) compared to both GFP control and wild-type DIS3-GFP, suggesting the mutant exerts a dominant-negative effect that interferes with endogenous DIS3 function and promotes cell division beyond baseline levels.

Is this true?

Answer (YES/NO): NO